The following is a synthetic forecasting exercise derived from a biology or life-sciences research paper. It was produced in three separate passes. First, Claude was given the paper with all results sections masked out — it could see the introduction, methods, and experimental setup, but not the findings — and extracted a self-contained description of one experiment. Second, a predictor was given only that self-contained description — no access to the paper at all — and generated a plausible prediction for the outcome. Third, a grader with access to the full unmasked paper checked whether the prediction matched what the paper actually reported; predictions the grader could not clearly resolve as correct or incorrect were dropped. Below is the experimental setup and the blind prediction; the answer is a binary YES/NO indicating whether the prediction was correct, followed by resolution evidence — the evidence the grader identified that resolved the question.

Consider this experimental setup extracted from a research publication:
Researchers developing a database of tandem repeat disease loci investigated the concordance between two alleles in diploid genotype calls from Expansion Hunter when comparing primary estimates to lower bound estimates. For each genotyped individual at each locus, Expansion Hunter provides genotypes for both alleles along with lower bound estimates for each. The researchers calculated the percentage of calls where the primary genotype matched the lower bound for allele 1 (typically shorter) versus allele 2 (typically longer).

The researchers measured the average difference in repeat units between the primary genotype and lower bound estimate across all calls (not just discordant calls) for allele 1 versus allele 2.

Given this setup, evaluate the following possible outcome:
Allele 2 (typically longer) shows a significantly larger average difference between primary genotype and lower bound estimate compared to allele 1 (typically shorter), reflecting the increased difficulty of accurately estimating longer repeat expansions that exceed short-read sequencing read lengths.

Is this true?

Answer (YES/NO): YES